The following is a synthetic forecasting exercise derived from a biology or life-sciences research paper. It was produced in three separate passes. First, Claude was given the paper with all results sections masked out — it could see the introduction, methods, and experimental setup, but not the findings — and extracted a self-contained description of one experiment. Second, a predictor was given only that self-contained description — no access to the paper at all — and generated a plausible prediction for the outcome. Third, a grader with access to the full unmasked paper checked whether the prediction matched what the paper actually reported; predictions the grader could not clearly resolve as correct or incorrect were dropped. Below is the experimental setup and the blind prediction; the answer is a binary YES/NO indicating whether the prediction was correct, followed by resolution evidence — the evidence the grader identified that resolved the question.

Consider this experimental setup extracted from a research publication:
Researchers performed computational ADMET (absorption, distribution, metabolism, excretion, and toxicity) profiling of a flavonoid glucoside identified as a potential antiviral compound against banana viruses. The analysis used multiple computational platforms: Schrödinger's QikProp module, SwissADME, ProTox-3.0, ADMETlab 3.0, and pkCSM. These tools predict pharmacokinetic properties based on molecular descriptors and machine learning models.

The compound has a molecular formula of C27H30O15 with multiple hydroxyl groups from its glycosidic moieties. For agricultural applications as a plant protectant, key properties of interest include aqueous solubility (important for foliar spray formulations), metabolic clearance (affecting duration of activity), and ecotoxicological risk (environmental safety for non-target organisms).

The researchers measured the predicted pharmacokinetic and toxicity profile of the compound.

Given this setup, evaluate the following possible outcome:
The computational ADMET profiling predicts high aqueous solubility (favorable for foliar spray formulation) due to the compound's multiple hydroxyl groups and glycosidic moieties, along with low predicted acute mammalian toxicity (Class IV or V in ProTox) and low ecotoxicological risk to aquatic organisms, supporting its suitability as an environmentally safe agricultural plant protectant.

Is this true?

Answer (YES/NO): NO